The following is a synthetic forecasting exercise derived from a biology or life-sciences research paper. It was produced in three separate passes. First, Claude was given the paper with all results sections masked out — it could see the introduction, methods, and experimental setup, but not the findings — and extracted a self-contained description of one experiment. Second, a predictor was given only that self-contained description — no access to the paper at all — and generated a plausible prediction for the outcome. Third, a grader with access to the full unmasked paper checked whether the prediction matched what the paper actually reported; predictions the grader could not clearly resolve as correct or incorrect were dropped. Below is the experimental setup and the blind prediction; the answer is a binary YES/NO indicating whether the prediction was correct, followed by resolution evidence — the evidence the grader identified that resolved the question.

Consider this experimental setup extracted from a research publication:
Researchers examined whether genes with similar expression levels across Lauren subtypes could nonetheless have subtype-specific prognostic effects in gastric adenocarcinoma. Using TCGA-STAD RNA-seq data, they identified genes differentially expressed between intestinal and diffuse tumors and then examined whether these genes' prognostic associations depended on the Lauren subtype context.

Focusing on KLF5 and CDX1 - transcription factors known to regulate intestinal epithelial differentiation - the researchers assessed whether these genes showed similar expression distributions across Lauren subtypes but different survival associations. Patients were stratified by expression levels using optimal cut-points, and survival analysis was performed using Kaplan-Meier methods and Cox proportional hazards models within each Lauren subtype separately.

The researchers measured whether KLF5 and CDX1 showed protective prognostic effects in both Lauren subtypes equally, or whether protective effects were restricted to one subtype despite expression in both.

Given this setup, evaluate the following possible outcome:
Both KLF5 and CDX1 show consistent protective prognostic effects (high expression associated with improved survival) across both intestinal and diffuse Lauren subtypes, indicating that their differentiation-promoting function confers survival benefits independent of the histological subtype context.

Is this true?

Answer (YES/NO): NO